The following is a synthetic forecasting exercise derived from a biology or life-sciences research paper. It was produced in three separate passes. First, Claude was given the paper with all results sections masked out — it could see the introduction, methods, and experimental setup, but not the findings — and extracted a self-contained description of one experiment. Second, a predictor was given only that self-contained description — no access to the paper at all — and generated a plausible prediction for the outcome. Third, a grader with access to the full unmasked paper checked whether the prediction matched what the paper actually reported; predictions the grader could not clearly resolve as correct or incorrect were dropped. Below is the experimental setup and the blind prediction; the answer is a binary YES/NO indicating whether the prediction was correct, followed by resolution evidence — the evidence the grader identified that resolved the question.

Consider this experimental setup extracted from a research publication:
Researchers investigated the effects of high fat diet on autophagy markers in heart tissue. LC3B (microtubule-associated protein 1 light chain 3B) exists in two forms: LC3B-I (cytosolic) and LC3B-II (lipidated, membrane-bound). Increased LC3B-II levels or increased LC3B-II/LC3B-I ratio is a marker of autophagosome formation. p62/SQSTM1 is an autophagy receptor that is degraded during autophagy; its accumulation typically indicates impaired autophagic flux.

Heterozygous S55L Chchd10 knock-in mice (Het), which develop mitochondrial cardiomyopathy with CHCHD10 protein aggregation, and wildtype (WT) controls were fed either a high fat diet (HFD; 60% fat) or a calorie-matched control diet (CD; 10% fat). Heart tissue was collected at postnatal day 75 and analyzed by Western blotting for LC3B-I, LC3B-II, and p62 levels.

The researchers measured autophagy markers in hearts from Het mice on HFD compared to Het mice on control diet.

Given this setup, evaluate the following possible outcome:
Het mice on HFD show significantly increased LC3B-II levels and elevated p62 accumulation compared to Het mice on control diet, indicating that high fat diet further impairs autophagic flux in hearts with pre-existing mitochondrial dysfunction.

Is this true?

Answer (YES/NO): NO